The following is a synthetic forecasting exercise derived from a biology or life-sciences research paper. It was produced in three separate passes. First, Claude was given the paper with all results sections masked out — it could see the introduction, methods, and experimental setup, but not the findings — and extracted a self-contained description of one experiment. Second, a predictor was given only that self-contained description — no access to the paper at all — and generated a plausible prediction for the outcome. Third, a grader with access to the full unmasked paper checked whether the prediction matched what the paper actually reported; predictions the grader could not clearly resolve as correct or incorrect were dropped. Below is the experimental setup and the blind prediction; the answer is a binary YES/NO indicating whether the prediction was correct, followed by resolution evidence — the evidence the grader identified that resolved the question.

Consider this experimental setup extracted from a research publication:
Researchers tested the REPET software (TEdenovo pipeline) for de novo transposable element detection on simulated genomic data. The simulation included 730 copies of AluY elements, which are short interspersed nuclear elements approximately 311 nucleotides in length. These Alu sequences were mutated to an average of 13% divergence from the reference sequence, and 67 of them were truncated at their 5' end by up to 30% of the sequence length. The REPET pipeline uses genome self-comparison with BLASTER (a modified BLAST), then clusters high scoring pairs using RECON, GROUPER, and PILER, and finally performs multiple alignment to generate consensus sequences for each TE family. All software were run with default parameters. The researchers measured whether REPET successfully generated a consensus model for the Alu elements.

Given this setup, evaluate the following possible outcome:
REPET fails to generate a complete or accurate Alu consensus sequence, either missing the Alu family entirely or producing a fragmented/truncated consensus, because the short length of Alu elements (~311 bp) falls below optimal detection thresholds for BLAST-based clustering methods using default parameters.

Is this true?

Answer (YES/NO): YES